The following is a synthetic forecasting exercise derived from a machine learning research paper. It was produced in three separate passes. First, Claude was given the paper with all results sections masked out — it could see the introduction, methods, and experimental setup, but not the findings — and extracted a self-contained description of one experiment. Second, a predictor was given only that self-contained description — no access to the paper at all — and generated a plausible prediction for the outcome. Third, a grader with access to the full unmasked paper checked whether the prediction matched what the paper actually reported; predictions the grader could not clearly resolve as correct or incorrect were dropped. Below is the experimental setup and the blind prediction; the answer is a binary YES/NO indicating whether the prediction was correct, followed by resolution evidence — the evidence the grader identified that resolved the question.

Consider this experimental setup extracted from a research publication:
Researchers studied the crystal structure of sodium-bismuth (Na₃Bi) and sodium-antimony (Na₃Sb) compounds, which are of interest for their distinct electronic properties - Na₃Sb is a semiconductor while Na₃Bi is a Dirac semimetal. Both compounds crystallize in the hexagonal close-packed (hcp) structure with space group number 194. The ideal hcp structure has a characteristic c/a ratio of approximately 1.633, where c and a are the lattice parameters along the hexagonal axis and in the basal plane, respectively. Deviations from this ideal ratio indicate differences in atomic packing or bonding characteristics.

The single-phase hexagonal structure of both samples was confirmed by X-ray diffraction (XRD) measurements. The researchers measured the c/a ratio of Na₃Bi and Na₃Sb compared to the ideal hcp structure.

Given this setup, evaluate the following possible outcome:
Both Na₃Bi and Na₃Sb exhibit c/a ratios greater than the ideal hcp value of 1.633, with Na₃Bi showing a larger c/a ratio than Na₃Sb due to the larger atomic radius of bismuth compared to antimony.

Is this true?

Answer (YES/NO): NO